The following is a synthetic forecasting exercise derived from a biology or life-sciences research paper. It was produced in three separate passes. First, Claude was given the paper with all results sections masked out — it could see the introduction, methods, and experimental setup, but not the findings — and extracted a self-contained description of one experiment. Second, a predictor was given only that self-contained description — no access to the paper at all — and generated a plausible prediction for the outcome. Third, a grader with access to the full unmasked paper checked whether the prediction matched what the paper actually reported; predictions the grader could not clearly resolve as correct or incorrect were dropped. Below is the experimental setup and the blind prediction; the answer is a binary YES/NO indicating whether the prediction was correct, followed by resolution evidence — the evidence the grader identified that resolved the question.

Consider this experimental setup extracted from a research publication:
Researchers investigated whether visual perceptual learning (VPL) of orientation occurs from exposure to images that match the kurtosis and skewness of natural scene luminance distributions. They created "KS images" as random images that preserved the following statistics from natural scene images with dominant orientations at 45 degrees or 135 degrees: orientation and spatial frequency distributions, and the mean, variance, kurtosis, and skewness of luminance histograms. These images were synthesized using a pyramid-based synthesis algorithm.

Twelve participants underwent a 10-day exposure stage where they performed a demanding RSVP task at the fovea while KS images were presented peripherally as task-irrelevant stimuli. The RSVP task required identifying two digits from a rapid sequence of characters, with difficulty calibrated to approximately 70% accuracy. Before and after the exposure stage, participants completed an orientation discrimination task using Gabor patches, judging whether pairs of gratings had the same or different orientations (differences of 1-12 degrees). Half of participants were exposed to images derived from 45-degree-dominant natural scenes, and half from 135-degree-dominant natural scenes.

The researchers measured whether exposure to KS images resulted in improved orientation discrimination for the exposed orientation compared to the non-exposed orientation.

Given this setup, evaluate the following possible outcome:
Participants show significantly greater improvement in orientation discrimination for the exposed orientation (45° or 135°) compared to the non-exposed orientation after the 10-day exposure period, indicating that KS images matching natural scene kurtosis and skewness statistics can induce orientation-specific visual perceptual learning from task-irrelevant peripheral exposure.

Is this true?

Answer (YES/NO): NO